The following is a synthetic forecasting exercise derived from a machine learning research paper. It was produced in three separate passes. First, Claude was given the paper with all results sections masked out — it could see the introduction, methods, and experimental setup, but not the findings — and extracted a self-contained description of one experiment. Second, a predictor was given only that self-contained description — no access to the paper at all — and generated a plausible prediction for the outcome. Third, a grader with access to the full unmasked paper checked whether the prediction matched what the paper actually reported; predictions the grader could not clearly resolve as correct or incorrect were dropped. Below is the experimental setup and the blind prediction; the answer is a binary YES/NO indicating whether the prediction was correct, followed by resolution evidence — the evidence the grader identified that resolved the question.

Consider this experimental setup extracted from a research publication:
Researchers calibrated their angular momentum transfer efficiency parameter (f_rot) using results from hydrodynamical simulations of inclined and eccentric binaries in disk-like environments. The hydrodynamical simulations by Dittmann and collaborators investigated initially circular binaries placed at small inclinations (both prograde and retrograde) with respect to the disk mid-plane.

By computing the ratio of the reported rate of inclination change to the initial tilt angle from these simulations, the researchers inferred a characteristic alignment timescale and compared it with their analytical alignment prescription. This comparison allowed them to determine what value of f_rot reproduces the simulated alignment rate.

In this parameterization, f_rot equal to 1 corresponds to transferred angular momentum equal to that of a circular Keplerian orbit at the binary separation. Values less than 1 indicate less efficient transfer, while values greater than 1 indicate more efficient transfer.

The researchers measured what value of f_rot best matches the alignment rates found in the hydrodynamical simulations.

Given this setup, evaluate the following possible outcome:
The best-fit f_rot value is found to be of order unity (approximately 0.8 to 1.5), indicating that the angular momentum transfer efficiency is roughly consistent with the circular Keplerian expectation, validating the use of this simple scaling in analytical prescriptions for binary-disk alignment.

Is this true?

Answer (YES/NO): NO